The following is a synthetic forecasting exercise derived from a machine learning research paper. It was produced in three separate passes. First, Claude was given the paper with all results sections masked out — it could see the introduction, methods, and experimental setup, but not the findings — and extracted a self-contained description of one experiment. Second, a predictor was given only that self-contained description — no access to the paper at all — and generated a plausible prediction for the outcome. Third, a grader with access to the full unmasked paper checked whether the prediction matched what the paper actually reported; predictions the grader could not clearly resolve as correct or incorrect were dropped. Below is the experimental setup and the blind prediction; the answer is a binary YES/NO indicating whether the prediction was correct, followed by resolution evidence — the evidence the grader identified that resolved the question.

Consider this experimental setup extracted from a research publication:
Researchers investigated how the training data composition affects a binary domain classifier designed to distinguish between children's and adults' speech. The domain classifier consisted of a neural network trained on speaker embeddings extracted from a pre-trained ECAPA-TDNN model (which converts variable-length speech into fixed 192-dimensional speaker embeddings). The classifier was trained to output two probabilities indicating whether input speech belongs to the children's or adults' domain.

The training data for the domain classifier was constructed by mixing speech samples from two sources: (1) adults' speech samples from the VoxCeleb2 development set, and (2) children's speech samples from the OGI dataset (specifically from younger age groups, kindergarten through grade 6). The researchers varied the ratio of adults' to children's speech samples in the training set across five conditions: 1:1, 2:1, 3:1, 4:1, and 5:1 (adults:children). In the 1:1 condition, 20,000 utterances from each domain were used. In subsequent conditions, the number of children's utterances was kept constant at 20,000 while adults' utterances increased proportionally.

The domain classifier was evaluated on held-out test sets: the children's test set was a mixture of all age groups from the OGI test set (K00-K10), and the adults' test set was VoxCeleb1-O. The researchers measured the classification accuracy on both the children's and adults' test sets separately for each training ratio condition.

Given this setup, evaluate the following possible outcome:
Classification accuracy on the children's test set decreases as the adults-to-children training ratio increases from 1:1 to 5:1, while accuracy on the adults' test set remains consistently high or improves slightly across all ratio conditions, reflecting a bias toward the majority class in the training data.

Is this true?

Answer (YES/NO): NO